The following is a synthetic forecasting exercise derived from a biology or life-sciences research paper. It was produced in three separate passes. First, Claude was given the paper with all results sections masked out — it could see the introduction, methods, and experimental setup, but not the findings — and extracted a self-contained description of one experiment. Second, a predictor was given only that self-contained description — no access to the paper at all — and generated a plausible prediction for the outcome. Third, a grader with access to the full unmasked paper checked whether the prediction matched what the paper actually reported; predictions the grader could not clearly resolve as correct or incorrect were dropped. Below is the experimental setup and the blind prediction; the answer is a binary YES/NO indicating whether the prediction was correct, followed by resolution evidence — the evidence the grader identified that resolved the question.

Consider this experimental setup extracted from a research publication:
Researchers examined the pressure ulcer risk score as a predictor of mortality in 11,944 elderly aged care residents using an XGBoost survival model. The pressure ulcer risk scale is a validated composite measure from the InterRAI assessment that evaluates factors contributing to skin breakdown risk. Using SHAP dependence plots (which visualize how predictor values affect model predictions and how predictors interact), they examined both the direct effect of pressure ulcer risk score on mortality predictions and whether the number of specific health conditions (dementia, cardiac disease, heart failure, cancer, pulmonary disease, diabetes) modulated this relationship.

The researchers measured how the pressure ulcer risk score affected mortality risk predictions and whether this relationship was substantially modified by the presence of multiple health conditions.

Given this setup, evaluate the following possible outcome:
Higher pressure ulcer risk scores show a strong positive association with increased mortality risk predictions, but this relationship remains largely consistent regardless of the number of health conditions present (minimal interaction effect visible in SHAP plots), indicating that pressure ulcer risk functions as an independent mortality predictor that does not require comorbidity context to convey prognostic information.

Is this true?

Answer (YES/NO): YES